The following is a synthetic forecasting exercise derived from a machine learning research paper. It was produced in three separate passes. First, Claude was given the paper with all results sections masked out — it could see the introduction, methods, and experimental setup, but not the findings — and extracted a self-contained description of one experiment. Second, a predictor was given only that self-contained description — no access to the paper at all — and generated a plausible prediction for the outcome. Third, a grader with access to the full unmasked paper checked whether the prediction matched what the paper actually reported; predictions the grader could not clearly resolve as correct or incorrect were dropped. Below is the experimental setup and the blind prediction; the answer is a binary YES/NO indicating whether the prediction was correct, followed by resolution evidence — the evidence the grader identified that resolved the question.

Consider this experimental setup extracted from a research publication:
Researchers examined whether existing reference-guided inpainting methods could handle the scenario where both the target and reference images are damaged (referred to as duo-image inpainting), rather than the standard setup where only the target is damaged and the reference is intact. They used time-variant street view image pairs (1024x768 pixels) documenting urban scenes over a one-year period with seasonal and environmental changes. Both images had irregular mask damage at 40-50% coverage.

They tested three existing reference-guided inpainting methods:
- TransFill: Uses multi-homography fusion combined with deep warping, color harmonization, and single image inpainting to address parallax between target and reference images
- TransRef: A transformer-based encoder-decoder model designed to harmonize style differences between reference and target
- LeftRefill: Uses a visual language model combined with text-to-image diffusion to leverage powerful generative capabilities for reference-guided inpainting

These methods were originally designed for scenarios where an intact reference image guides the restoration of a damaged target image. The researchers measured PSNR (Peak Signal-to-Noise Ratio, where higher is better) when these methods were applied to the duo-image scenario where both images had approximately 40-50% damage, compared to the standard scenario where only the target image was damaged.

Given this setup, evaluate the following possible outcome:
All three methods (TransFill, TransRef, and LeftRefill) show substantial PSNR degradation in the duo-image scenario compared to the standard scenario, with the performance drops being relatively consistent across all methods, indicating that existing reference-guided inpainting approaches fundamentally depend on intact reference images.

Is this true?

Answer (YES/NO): NO